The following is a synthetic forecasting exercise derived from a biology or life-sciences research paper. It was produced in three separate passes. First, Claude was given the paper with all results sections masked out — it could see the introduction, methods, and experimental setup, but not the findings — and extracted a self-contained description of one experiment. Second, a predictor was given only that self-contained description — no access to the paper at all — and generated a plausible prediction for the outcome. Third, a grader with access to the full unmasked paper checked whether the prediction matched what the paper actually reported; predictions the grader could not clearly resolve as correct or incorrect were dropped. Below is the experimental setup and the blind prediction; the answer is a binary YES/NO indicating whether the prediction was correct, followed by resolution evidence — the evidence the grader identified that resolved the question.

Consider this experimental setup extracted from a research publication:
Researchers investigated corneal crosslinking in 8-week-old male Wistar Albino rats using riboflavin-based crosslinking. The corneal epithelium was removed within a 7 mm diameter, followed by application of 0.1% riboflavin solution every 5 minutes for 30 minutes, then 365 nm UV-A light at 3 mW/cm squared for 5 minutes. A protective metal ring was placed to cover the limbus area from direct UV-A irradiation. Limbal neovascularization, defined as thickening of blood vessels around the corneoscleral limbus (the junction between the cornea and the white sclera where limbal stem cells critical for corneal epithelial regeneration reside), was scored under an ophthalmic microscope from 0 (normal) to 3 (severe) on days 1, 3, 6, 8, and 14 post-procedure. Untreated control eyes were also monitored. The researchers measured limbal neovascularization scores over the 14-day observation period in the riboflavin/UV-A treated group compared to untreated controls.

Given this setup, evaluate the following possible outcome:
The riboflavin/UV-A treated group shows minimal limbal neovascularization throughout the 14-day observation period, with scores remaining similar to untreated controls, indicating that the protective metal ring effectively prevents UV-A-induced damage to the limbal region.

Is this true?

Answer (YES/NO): NO